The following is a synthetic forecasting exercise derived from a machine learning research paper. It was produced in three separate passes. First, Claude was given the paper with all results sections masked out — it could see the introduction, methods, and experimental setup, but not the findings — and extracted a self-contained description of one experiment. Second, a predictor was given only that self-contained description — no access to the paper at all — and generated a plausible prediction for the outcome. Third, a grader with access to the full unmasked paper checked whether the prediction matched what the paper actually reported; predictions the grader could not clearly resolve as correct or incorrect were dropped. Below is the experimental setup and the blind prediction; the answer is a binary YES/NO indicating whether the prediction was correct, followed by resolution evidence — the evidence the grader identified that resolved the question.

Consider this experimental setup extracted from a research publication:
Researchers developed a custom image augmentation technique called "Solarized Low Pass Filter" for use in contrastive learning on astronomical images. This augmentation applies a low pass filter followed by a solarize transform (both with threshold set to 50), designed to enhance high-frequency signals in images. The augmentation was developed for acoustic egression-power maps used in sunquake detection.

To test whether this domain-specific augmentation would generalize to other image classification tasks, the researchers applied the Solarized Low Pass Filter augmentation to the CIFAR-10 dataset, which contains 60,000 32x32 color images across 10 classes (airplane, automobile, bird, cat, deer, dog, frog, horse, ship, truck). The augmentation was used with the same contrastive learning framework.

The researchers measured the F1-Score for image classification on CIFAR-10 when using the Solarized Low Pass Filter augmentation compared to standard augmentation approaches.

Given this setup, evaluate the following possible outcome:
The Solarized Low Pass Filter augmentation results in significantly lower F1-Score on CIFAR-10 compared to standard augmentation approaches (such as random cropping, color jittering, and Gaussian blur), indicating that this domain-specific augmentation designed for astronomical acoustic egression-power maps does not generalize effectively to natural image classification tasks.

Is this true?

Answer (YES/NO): YES